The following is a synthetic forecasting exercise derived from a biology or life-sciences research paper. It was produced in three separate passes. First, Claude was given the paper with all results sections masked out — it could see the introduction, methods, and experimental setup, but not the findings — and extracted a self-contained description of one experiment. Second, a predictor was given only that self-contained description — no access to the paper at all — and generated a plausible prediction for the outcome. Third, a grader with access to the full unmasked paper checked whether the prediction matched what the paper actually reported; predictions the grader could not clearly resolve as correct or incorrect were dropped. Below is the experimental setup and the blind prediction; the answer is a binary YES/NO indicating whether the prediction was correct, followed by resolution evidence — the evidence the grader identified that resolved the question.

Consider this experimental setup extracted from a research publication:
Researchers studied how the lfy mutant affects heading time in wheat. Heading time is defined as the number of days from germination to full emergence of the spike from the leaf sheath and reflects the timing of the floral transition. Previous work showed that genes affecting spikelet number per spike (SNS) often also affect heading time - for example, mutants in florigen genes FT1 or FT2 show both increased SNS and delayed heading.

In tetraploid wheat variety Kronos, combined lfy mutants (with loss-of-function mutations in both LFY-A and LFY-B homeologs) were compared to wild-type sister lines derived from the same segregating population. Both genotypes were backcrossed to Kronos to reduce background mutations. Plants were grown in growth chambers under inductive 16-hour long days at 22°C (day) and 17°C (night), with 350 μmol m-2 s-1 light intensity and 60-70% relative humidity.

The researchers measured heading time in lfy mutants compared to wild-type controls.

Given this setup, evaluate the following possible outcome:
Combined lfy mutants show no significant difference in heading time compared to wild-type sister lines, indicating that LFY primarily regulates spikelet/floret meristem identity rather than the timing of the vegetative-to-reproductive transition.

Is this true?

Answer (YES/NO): YES